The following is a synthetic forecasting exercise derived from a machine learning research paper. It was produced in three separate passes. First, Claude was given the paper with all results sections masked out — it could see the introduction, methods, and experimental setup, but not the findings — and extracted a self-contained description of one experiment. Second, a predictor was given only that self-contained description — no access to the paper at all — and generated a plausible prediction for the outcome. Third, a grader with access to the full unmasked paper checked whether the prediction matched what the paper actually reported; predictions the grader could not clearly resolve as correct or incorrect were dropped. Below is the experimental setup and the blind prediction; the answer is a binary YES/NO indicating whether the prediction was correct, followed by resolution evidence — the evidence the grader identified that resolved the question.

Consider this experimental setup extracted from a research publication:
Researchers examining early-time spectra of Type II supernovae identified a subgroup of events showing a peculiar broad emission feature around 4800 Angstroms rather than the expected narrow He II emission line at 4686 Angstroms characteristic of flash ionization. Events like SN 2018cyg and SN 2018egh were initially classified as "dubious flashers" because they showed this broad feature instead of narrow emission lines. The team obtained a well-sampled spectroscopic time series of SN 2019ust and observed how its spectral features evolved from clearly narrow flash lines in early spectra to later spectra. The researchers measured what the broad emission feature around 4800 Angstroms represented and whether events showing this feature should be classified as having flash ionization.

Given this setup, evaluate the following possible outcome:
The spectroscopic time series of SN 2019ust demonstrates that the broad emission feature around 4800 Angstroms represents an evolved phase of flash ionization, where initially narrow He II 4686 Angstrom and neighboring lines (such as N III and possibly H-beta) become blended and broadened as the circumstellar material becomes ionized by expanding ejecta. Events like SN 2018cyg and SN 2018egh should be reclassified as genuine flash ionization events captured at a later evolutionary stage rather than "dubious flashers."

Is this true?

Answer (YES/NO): YES